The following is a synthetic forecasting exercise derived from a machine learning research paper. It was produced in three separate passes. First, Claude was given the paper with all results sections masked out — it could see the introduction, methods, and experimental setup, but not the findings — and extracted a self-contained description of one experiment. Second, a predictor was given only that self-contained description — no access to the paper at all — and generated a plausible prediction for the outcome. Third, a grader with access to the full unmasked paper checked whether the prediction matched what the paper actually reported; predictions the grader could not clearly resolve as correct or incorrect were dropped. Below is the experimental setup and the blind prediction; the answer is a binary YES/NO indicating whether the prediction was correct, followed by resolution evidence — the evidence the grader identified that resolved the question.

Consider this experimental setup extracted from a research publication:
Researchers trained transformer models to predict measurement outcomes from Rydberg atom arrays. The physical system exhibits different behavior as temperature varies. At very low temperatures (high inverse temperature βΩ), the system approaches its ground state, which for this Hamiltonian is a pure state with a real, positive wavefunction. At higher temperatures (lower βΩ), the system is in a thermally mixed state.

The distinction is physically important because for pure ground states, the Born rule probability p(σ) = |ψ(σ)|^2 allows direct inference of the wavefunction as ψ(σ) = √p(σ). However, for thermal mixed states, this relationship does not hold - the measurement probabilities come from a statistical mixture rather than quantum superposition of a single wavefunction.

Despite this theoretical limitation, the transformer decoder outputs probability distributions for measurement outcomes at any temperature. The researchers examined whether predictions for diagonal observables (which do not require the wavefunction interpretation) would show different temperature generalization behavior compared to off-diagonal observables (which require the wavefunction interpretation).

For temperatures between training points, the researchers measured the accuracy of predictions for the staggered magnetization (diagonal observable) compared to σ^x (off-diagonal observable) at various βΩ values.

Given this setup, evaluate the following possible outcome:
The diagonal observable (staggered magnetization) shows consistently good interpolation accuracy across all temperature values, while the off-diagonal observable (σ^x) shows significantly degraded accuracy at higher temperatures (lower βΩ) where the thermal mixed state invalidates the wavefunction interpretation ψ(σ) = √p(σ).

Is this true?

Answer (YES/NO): YES